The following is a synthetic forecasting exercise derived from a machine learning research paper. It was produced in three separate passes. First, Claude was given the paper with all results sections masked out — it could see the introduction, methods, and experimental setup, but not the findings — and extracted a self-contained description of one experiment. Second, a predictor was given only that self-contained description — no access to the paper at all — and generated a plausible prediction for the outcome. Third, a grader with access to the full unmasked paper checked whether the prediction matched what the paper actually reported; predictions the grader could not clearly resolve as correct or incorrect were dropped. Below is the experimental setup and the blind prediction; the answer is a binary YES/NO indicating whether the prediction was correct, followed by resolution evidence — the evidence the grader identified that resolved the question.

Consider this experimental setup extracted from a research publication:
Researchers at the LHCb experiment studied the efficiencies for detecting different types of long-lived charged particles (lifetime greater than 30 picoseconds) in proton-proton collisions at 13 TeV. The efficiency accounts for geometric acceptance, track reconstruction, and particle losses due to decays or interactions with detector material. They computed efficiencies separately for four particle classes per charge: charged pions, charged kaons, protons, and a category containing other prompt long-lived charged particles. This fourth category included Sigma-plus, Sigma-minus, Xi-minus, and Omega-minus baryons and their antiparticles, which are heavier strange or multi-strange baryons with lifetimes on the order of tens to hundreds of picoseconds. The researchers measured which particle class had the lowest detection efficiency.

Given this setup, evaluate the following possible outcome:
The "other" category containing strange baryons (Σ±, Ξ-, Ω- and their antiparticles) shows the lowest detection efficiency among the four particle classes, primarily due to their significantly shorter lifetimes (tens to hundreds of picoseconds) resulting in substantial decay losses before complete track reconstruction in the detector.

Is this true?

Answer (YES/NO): YES